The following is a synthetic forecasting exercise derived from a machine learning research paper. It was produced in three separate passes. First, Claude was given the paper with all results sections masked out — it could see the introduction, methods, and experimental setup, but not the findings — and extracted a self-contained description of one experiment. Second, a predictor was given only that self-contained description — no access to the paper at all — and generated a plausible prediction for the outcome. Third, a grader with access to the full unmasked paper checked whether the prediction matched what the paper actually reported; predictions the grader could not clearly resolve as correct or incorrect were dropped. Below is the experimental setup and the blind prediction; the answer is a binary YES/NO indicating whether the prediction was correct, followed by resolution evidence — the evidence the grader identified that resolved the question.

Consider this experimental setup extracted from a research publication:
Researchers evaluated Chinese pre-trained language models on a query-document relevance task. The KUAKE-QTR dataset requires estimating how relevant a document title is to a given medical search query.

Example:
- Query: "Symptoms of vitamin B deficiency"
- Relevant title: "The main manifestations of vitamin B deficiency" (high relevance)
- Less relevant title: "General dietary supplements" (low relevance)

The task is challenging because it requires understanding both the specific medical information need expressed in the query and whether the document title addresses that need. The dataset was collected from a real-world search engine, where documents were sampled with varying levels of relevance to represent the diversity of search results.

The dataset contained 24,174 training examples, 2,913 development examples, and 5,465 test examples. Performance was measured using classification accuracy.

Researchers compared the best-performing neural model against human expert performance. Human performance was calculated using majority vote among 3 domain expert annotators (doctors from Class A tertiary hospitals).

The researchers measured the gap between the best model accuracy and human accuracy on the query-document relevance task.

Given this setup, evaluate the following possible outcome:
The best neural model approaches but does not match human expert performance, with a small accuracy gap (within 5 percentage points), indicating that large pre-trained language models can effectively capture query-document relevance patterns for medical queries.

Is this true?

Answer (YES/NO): NO